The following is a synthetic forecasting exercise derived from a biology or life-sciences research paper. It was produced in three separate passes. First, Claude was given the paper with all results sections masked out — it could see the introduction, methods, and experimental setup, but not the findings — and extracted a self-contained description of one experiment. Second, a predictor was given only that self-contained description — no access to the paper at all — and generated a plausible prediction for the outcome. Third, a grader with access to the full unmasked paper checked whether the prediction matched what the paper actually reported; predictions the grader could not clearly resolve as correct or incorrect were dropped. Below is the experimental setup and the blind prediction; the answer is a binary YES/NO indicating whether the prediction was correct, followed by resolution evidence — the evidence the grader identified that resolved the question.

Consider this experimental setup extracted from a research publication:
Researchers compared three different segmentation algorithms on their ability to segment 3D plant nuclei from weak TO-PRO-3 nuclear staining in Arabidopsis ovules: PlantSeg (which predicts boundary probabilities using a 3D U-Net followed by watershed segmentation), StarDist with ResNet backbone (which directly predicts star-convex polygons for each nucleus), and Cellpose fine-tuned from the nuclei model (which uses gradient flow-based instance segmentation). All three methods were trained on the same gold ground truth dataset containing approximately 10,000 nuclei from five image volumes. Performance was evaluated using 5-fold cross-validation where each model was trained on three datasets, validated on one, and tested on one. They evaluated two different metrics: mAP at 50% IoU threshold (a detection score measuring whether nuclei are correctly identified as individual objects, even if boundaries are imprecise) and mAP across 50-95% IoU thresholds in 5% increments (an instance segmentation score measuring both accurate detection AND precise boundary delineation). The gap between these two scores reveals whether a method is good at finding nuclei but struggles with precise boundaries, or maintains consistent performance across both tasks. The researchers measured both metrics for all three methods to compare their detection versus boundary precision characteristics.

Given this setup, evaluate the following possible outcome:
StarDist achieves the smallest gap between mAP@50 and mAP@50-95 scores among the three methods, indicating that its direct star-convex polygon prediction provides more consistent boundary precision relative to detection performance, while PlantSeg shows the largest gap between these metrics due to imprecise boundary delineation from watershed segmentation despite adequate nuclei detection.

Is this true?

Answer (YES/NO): NO